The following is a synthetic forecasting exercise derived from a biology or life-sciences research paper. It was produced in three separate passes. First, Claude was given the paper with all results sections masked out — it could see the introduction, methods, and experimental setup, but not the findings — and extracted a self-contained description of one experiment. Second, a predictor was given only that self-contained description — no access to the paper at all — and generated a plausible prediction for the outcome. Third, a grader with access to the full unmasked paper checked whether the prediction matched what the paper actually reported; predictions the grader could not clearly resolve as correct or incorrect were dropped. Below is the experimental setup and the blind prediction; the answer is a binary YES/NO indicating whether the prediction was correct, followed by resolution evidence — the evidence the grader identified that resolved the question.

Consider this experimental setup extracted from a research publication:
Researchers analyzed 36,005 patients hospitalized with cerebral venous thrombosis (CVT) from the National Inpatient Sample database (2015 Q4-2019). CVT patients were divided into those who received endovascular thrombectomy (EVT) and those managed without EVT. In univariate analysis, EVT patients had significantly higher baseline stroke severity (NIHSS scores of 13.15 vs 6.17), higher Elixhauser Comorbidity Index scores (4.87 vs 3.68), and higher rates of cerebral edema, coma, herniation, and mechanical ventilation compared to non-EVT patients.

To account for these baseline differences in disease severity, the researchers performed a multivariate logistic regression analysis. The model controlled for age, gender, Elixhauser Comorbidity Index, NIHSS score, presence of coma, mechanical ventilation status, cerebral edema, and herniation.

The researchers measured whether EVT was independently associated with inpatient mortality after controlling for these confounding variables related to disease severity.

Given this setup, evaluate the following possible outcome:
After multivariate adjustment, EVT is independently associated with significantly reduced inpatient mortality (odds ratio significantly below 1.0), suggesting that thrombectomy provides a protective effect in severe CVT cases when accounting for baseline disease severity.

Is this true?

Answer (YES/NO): NO